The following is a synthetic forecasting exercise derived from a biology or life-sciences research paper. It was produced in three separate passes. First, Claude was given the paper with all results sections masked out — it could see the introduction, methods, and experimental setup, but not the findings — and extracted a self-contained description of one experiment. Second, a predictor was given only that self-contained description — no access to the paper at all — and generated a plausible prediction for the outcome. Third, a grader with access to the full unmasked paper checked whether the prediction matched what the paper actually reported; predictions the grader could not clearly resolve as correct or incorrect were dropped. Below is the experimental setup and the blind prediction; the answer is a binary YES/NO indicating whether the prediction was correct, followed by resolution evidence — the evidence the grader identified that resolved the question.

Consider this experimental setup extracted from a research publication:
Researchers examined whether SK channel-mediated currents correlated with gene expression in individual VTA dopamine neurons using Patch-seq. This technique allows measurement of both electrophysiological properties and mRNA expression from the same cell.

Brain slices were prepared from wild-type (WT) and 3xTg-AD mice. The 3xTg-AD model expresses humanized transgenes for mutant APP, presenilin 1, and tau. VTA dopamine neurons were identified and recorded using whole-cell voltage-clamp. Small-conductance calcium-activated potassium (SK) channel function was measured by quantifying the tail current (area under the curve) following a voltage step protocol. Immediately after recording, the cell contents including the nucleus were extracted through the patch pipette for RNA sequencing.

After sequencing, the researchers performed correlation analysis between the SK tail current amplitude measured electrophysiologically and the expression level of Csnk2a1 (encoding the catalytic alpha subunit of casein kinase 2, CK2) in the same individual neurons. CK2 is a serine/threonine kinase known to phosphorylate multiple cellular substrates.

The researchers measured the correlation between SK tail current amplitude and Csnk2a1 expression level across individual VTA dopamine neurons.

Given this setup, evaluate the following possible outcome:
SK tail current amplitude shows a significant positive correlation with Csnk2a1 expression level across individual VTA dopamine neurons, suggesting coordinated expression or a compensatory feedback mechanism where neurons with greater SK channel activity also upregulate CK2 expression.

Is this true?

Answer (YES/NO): NO